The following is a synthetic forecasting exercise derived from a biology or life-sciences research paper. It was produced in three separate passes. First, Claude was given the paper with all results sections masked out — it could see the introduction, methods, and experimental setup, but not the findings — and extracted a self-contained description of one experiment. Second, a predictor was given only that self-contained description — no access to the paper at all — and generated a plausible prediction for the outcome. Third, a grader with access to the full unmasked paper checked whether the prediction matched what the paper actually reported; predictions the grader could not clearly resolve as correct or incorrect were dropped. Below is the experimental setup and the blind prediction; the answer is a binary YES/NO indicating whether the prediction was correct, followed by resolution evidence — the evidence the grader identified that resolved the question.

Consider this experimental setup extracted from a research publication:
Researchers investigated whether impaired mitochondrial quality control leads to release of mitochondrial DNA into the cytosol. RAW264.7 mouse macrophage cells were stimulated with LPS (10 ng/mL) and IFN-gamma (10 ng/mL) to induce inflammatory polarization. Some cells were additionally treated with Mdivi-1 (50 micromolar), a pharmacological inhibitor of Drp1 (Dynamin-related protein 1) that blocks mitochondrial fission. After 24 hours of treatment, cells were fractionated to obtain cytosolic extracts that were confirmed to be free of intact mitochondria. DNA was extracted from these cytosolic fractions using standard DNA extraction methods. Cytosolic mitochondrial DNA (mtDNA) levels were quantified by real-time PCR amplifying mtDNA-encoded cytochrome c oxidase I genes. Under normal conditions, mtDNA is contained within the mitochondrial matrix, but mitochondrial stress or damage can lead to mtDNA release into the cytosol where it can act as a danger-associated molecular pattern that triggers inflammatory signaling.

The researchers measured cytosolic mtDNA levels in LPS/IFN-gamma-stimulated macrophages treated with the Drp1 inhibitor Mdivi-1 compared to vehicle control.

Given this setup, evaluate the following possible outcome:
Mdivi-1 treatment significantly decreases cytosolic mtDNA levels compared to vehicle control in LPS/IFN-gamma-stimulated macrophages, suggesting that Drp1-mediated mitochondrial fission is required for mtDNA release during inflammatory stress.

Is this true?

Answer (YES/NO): NO